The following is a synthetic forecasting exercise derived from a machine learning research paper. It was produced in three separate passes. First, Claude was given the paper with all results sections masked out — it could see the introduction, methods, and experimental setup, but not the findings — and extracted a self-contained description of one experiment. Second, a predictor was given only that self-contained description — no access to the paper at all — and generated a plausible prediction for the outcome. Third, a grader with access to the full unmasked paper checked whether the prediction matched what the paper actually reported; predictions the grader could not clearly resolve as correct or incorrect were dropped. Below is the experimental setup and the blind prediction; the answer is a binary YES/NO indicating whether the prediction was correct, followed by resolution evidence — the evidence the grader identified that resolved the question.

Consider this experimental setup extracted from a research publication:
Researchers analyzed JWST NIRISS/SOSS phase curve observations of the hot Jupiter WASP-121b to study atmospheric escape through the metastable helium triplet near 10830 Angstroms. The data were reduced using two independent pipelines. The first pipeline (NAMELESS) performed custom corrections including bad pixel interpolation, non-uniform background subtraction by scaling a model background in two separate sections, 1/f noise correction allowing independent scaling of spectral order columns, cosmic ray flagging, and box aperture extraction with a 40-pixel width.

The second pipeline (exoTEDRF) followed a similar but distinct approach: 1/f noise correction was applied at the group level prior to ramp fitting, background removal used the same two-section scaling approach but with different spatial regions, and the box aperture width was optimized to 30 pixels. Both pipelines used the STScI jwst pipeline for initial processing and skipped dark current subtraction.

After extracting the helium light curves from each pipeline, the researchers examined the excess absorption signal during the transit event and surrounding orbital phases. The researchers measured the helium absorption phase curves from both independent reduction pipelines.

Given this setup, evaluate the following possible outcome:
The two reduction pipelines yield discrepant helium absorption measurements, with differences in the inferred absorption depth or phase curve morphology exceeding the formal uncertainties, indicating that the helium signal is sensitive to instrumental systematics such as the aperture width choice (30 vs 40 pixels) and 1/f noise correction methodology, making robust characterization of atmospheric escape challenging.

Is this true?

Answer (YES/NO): NO